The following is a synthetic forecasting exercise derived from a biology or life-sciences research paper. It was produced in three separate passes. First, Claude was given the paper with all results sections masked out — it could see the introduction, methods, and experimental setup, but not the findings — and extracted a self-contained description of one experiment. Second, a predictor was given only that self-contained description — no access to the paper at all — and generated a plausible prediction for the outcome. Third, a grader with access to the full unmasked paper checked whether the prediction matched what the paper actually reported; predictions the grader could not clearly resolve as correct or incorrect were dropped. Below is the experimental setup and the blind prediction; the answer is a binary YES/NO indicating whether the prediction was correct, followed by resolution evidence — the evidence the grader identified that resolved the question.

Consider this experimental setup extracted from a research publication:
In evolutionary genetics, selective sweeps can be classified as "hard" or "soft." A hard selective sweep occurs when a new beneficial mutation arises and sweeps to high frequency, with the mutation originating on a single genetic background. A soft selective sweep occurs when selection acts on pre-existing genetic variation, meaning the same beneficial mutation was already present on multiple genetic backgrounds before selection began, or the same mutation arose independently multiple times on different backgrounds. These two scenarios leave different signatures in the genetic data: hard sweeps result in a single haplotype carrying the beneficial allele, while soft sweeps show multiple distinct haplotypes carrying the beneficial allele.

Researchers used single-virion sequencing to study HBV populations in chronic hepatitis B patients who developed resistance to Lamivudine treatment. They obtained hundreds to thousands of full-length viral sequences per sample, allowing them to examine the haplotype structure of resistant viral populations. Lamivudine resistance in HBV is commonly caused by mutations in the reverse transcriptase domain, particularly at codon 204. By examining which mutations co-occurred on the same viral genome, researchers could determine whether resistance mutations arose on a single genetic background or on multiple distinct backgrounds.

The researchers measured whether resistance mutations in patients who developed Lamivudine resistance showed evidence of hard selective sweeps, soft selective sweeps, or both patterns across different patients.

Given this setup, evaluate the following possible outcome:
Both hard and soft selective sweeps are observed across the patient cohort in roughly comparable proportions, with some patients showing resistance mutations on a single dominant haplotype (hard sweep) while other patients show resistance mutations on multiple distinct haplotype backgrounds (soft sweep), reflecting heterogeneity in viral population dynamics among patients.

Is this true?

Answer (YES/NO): YES